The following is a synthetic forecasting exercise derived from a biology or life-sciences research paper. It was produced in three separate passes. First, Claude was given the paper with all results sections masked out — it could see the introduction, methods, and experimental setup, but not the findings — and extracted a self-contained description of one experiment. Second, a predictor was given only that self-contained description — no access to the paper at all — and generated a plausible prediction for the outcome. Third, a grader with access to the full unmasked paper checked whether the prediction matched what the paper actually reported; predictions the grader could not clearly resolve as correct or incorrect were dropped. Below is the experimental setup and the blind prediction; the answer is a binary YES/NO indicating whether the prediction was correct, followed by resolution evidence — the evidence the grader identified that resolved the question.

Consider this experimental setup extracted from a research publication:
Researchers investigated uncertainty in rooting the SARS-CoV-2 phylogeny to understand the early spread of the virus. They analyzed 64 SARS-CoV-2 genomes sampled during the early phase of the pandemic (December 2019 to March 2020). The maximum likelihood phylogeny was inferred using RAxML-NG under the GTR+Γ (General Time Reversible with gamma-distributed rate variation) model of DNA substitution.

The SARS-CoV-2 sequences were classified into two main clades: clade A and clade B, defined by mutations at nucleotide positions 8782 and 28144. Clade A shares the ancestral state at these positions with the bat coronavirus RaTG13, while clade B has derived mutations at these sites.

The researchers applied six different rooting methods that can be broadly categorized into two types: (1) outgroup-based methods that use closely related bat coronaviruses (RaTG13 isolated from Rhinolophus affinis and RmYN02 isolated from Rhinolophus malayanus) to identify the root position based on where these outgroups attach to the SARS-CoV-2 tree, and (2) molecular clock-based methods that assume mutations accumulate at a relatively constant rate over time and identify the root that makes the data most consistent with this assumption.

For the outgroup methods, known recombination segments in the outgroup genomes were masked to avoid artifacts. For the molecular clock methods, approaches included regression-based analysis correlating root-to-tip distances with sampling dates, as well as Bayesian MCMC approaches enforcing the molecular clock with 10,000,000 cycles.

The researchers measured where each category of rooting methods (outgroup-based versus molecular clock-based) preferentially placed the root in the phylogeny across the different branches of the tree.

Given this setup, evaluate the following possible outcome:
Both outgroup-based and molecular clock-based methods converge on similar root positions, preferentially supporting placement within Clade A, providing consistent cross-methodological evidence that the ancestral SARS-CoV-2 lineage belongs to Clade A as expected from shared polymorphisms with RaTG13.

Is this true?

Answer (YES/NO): NO